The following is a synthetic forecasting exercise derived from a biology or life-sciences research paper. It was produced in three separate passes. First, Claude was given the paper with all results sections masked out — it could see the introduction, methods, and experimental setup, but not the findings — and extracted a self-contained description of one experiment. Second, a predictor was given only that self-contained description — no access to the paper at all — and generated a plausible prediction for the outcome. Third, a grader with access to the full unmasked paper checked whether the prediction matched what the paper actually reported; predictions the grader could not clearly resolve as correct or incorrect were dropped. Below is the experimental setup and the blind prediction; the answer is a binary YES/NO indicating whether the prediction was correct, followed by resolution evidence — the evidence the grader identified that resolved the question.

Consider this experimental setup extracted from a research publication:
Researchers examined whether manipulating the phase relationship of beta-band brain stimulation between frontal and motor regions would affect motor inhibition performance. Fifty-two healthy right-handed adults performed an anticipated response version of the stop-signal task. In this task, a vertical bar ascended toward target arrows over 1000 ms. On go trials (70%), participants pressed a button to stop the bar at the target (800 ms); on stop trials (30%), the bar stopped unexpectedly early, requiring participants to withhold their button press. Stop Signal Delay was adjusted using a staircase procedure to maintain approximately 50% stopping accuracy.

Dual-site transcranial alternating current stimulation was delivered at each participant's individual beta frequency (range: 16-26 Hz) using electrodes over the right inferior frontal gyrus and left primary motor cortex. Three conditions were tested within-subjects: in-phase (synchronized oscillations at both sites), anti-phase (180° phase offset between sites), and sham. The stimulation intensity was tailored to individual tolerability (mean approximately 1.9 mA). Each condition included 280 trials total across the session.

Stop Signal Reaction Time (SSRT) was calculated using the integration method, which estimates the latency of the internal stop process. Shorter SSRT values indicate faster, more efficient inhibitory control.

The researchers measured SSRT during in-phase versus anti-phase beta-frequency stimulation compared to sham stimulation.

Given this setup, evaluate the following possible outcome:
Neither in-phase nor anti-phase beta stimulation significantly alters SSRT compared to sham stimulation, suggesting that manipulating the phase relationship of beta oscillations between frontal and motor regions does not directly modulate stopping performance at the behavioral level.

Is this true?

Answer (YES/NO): YES